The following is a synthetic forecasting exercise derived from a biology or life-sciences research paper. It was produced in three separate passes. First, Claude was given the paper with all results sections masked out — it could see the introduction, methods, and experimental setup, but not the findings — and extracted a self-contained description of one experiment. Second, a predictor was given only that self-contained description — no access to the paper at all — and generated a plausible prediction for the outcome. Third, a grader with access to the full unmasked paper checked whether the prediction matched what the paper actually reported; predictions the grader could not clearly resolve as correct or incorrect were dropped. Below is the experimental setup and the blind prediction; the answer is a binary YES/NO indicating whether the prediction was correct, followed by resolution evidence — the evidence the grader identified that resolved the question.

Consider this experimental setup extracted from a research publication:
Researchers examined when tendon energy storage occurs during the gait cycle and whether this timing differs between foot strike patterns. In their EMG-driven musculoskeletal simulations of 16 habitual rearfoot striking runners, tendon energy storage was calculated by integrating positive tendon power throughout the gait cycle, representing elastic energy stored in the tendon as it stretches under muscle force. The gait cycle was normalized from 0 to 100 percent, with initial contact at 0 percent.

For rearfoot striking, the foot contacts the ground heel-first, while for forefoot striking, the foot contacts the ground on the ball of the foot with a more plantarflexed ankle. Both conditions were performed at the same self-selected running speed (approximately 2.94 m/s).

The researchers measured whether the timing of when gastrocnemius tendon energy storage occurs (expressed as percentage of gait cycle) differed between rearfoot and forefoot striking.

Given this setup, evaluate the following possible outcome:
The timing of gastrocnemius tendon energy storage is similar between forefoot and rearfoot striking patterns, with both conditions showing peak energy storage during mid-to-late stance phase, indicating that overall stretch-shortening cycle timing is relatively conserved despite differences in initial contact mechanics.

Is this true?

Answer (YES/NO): NO